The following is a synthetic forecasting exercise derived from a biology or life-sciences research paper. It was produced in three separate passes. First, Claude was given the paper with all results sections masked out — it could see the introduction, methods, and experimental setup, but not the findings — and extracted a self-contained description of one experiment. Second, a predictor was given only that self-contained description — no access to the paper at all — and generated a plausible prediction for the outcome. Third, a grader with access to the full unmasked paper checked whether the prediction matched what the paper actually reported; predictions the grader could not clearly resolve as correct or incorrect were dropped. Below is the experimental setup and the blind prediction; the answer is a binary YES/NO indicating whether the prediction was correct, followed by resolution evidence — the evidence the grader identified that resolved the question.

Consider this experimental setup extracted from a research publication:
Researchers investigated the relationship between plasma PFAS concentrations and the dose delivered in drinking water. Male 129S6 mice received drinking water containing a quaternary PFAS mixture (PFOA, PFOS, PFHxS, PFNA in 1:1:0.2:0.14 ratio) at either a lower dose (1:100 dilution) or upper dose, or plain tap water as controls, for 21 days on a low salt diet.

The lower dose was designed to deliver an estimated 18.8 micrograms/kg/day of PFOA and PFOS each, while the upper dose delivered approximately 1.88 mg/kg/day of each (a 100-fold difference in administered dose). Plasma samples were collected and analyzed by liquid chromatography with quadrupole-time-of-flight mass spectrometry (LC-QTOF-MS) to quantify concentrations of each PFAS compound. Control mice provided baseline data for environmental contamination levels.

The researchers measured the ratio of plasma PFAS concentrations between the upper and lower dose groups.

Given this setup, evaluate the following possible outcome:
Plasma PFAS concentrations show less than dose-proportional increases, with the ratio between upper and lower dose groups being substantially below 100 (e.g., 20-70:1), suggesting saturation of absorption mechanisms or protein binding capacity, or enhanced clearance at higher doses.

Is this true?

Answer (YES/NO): YES